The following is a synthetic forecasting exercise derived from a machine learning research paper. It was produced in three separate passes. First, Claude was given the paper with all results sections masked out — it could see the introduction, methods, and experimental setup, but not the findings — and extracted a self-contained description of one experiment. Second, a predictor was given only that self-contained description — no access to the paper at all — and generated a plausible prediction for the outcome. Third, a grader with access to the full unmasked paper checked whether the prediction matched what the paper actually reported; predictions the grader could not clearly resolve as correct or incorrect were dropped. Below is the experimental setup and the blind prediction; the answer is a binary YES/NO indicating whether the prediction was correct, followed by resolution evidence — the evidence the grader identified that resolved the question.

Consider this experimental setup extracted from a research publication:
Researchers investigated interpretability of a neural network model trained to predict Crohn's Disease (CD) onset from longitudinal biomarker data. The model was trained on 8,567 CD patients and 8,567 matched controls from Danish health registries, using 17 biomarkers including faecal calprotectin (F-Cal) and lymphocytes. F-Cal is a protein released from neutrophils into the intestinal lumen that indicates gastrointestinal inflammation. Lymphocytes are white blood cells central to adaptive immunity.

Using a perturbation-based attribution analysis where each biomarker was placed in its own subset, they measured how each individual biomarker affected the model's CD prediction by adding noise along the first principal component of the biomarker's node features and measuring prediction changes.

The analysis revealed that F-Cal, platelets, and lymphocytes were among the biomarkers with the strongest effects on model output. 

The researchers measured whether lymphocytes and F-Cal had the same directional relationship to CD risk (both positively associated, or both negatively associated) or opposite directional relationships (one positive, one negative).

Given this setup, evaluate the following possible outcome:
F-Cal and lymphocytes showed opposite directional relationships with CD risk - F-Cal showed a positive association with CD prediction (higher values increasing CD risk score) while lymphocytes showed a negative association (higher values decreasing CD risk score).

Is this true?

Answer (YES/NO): YES